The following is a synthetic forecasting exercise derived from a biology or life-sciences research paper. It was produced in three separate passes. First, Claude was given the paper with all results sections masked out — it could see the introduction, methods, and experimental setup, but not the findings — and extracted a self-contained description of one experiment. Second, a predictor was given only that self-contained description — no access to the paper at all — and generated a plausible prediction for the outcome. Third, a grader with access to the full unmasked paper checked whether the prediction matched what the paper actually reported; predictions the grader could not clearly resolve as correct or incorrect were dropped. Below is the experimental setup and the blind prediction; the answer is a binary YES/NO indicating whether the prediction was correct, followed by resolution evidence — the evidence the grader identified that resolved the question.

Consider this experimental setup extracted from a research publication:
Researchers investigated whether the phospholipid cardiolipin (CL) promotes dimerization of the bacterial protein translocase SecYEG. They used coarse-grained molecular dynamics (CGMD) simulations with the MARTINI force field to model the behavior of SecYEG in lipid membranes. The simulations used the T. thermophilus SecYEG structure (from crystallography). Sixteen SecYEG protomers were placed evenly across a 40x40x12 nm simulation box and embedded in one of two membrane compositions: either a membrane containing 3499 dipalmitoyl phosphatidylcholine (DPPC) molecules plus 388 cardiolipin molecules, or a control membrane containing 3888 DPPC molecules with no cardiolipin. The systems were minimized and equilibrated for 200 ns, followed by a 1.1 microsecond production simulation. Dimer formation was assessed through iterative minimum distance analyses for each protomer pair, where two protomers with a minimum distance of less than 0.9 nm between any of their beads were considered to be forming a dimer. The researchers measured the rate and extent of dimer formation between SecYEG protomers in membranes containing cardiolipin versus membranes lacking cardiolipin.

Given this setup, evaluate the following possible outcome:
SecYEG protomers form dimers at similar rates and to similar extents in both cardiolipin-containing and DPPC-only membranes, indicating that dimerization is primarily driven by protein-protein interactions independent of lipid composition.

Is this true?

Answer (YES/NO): NO